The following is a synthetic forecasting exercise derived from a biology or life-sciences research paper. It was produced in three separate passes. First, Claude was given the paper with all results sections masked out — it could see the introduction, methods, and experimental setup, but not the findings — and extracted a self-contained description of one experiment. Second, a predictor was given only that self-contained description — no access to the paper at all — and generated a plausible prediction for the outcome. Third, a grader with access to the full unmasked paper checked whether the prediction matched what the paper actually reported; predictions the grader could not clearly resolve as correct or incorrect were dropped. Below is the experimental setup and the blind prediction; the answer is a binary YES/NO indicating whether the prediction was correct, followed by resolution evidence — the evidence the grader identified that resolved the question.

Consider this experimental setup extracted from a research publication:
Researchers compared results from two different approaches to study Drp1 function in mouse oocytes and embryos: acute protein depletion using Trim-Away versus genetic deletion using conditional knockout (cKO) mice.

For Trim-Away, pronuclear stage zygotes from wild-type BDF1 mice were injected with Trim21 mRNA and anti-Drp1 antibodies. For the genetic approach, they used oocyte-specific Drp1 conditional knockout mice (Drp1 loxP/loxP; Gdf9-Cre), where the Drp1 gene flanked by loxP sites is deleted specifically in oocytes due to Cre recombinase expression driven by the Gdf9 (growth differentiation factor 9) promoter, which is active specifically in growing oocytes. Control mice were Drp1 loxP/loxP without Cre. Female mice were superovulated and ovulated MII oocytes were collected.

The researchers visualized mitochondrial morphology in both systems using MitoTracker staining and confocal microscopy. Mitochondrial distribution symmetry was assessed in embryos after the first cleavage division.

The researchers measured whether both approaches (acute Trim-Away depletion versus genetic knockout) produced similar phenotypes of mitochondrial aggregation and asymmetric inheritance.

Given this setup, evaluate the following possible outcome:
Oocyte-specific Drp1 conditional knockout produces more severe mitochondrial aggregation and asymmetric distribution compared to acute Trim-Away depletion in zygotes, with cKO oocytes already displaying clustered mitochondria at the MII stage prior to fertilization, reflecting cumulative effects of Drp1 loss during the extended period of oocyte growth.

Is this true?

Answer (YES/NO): NO